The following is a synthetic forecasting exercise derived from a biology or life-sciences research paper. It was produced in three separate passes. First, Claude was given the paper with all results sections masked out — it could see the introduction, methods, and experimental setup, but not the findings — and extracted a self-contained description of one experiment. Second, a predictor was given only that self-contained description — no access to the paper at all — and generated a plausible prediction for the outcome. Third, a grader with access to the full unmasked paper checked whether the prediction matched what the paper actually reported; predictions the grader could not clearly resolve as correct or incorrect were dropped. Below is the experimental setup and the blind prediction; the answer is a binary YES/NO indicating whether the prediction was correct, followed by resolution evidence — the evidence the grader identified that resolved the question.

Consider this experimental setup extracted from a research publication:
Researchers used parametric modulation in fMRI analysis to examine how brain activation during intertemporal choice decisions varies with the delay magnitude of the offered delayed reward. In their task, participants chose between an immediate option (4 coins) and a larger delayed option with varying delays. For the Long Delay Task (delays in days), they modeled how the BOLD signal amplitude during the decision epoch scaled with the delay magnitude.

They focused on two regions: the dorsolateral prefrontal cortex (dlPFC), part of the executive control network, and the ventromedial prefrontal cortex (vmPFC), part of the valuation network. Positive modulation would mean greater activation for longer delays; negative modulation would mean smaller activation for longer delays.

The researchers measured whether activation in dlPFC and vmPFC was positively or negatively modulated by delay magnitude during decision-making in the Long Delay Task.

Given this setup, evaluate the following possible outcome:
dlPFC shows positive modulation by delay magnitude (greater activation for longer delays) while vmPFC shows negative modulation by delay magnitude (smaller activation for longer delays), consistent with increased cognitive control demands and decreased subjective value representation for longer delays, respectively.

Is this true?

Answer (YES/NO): NO